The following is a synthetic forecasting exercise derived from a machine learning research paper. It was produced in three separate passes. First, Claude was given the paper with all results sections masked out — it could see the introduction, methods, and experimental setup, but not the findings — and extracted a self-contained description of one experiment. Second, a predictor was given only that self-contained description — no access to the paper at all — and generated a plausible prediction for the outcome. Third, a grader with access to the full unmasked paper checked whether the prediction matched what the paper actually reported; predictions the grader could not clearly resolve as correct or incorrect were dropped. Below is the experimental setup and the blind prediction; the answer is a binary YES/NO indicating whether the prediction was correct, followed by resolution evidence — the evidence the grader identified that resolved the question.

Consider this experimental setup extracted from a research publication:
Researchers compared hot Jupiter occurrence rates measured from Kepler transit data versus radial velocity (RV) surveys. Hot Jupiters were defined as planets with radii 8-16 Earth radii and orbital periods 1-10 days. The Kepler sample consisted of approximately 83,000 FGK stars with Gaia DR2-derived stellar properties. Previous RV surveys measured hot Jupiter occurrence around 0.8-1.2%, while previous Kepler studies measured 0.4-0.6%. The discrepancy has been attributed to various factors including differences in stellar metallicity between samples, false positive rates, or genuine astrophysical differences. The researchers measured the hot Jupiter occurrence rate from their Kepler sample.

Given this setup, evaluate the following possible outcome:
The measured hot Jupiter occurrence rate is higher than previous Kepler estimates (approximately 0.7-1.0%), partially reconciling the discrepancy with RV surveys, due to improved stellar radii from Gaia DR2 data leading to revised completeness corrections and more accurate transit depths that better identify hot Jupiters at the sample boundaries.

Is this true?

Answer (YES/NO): NO